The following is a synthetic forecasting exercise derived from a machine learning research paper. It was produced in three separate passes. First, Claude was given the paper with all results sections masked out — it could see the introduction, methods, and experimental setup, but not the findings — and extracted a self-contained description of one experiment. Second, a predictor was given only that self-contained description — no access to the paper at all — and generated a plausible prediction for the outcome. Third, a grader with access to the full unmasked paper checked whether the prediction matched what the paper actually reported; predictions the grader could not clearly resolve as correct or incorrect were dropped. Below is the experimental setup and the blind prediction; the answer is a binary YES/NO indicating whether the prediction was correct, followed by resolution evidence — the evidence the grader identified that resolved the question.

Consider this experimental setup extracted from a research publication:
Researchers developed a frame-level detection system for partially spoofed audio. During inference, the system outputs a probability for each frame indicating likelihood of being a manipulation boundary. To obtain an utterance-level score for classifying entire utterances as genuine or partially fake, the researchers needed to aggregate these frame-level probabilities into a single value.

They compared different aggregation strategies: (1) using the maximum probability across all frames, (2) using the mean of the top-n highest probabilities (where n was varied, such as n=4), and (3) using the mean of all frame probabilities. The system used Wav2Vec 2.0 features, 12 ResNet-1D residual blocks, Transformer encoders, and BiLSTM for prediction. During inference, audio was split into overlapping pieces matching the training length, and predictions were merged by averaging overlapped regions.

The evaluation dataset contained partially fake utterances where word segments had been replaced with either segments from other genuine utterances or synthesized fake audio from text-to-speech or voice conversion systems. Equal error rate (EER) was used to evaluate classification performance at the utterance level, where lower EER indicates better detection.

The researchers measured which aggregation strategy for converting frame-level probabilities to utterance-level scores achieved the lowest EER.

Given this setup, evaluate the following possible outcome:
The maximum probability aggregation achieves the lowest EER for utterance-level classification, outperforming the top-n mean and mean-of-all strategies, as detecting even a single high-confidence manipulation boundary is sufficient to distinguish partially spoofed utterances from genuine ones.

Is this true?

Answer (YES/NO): NO